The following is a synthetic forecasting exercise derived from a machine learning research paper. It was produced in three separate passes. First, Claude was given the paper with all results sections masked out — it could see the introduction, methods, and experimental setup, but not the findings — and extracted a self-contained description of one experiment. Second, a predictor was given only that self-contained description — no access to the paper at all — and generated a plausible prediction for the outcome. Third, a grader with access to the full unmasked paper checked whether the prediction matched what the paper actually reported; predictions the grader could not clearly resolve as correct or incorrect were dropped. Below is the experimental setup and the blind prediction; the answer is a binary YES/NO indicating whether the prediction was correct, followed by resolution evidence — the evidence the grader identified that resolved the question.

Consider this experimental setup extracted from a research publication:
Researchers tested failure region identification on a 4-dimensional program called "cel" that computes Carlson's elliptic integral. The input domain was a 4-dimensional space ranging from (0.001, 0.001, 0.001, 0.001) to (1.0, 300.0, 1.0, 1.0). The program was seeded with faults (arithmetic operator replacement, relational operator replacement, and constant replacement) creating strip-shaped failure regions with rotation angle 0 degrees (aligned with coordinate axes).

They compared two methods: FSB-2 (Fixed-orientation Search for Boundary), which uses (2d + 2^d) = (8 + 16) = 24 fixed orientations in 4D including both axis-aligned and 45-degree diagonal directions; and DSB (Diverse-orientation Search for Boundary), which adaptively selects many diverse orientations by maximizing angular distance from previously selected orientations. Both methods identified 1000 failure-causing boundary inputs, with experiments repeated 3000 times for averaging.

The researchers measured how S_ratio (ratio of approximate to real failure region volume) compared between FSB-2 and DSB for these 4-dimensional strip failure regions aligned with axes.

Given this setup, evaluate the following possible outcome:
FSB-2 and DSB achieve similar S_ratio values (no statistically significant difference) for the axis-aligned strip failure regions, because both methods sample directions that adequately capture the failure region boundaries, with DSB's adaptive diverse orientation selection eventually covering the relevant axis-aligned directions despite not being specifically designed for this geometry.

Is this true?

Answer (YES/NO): NO